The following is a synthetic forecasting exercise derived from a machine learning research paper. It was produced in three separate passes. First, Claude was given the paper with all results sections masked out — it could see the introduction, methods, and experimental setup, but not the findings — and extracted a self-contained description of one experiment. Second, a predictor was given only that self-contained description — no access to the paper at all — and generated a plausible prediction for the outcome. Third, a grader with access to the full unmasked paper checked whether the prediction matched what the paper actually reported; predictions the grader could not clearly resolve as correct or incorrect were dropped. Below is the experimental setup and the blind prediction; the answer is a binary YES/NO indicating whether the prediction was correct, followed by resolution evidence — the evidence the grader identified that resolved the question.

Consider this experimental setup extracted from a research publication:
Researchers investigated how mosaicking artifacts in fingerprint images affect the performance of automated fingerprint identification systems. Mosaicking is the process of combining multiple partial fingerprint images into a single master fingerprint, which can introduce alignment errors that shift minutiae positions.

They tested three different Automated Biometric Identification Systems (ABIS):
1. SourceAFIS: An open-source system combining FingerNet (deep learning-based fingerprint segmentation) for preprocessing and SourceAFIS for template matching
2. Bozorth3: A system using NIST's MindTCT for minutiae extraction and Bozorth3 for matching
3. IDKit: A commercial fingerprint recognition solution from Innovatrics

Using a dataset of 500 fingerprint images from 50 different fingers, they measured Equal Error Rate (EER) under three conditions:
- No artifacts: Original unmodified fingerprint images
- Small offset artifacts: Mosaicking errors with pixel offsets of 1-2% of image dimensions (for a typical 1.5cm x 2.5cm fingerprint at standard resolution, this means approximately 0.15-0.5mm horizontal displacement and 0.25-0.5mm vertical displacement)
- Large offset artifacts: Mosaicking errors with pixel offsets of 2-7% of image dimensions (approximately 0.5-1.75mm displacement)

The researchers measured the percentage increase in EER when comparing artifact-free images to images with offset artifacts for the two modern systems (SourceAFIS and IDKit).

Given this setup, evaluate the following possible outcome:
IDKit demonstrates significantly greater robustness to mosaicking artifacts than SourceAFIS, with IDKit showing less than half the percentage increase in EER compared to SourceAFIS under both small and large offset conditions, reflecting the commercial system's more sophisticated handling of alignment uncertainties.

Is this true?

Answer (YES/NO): NO